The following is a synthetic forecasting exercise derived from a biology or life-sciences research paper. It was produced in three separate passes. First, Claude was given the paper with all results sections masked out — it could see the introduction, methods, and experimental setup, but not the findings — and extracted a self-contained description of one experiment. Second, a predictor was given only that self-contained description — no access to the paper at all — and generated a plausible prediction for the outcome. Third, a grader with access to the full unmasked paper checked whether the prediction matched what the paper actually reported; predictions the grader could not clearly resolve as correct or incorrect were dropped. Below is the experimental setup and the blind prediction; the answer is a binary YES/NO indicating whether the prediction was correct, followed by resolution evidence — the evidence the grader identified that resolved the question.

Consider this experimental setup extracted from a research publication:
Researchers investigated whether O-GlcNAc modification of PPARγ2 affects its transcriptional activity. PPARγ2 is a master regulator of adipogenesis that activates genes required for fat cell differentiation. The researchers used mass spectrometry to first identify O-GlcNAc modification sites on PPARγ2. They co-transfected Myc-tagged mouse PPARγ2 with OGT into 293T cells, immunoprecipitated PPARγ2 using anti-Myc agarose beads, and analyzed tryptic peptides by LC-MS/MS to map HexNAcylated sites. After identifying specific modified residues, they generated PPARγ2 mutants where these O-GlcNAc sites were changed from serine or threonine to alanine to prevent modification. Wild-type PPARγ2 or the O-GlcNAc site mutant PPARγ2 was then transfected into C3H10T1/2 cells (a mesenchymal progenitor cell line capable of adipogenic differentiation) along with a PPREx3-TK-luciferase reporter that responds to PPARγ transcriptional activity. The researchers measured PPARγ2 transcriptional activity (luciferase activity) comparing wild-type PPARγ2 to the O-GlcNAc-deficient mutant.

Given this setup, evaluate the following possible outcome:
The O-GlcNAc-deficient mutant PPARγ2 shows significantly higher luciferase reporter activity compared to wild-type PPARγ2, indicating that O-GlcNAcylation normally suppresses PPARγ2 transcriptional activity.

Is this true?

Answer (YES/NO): NO